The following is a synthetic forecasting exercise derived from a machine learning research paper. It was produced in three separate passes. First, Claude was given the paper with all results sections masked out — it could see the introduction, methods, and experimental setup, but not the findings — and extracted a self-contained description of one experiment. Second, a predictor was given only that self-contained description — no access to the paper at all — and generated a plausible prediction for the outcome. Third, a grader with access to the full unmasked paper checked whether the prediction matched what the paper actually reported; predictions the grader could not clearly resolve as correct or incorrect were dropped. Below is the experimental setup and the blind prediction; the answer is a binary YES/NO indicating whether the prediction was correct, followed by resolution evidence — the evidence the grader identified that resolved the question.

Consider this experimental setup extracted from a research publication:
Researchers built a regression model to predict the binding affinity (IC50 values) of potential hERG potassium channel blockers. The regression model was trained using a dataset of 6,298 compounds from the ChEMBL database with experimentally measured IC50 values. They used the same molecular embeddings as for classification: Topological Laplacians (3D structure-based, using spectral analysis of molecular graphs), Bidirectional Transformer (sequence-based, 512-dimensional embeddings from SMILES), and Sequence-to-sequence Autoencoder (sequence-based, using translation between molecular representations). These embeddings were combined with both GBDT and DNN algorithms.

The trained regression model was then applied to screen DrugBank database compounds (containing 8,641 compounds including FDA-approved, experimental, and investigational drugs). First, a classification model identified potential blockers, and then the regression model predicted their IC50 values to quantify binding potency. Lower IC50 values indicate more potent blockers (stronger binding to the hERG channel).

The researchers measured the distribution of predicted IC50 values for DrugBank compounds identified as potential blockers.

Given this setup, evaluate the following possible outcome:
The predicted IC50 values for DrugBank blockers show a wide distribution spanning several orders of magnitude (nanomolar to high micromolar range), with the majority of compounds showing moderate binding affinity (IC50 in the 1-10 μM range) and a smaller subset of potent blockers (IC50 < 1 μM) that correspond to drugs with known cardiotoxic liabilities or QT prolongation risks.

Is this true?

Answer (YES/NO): NO